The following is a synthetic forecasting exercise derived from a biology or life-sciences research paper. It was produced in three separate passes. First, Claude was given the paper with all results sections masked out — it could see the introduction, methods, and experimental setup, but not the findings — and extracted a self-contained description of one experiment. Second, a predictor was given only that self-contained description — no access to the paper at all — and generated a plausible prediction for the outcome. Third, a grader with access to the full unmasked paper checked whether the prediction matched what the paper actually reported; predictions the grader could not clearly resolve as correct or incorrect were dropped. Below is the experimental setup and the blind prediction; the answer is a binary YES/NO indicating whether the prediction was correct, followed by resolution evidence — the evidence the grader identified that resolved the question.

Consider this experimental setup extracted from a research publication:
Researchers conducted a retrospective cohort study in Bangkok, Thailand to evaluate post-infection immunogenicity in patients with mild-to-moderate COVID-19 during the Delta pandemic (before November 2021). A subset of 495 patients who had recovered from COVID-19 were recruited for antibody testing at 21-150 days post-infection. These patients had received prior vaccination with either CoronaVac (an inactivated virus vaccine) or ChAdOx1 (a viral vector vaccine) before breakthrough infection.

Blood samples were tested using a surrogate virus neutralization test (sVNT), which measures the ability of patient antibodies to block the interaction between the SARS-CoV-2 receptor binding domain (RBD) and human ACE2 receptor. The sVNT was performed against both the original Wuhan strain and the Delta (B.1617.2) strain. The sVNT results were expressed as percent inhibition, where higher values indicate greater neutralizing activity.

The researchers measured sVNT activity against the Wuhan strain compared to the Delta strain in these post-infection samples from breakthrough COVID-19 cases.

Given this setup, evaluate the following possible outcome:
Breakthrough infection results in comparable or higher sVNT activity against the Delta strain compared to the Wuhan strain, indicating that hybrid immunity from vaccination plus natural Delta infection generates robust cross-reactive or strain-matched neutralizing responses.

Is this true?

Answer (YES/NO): NO